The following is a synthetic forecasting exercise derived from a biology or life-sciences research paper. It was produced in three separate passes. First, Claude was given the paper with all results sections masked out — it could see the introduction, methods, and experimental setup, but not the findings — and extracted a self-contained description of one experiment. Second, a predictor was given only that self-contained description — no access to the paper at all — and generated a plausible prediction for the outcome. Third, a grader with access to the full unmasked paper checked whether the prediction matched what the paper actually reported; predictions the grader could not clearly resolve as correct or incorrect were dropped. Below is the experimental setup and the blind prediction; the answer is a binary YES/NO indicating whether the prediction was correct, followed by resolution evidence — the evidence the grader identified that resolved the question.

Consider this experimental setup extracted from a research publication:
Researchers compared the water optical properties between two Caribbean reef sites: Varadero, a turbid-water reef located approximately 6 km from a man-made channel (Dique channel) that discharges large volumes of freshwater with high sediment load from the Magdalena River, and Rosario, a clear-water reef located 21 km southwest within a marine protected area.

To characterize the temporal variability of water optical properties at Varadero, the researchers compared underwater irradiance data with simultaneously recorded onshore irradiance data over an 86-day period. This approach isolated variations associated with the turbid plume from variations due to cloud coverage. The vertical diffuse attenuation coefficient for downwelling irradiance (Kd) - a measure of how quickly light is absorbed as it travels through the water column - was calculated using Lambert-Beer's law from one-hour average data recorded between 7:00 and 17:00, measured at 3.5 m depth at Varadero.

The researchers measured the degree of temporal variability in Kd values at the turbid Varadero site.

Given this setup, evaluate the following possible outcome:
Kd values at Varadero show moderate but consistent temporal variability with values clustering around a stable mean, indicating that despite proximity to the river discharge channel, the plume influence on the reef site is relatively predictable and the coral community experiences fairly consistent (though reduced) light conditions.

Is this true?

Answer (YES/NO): NO